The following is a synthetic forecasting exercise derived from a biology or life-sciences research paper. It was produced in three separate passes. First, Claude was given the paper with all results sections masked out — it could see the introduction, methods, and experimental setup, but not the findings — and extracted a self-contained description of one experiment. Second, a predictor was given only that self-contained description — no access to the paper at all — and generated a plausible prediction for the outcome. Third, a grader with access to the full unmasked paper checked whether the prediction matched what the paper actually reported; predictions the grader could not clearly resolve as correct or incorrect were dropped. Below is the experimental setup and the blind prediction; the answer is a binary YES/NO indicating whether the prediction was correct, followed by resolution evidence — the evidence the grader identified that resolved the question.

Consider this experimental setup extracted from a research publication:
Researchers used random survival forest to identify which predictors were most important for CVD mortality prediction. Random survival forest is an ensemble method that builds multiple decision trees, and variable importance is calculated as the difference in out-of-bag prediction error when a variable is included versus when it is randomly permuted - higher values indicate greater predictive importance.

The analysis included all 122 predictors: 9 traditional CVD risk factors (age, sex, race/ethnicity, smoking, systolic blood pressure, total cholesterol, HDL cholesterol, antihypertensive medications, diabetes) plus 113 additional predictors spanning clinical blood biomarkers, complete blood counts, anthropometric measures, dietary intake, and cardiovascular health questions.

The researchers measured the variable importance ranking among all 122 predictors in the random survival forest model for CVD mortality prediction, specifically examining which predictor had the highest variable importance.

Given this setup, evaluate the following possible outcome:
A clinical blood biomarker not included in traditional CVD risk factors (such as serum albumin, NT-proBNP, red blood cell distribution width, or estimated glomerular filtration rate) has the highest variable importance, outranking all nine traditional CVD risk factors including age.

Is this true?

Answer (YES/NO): NO